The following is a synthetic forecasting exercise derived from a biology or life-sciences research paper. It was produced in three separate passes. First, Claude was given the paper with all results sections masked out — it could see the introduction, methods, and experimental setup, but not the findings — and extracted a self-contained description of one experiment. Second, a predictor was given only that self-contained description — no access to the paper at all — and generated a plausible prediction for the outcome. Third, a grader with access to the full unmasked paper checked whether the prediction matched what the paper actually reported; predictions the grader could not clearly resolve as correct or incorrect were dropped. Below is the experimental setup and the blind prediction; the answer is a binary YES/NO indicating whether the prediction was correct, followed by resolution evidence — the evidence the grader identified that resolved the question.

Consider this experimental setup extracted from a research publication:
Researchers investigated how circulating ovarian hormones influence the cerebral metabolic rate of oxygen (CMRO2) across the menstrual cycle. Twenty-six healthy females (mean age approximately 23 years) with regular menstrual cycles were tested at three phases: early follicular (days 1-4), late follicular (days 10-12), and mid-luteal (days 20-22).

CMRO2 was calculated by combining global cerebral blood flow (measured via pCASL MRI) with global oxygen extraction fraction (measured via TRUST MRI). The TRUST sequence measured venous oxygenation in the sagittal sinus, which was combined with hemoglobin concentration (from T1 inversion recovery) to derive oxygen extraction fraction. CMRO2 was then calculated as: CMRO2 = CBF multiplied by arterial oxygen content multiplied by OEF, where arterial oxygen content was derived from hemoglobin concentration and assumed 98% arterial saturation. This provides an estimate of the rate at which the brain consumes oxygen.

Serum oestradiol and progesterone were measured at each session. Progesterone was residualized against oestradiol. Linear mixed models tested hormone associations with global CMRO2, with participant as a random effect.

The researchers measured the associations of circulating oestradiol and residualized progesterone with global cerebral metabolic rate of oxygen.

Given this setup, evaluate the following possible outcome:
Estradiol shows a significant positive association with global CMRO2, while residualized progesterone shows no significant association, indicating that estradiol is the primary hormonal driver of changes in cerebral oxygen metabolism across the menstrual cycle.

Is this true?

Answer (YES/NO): NO